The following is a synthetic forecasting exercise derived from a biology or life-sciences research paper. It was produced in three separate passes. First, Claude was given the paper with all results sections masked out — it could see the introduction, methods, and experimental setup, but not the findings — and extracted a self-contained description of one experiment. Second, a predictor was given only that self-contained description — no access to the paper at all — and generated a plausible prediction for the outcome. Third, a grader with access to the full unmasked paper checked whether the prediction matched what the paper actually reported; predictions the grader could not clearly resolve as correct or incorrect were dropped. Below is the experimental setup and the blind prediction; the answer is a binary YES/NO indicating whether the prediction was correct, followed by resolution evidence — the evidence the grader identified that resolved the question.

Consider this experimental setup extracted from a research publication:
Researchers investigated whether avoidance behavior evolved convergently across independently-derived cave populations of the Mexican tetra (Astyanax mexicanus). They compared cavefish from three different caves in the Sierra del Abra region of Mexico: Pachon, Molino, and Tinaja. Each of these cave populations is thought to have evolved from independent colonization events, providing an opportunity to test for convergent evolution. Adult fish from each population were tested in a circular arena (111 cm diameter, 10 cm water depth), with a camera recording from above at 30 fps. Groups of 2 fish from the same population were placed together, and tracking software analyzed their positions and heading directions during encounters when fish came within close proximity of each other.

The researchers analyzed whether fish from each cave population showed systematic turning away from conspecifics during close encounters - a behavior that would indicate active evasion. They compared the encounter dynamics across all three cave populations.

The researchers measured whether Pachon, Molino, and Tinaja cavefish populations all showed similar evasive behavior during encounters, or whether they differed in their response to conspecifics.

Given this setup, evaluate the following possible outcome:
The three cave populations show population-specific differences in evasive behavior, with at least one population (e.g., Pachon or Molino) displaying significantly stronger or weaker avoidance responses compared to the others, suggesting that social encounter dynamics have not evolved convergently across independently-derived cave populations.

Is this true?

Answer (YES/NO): NO